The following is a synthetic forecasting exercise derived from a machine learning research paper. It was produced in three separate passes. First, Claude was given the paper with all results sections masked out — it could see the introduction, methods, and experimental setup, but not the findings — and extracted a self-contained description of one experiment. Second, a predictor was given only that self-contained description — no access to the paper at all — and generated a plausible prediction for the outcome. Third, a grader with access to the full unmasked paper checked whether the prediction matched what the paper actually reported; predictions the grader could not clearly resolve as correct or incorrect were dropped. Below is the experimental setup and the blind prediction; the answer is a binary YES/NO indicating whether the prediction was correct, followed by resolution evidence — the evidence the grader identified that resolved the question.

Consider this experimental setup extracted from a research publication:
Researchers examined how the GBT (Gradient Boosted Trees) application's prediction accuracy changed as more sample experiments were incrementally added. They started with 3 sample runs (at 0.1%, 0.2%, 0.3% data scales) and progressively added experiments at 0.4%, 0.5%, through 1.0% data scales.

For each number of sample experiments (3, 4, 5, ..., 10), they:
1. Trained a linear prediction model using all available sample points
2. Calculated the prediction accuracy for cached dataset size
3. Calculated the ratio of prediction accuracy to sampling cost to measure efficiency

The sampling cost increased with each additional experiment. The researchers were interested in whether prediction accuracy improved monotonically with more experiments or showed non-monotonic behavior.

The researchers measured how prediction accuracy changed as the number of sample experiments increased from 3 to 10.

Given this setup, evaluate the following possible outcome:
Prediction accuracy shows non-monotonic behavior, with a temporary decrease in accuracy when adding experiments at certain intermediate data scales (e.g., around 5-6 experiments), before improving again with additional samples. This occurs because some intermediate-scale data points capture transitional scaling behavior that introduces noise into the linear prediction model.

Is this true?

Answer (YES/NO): YES